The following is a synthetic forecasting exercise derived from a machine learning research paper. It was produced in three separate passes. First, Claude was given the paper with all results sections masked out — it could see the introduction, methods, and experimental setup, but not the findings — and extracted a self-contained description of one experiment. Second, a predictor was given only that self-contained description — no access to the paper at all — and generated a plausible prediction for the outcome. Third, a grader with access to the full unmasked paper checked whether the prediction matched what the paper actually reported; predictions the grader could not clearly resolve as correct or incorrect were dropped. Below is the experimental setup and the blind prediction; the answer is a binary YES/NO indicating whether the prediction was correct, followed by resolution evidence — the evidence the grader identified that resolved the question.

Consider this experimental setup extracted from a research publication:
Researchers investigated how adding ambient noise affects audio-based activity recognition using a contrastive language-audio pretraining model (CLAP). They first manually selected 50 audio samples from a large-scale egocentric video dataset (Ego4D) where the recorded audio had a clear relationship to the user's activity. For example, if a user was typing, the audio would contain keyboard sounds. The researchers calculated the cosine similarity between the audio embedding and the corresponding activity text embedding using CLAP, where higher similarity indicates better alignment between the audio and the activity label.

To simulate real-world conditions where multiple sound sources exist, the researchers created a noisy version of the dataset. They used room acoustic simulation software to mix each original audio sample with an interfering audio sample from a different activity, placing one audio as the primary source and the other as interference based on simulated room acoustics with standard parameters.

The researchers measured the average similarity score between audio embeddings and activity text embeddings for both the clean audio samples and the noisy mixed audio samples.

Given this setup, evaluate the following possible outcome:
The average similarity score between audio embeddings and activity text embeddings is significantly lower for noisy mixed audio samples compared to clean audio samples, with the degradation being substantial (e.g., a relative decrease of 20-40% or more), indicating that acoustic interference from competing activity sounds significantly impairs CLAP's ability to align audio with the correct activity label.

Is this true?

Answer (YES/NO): YES